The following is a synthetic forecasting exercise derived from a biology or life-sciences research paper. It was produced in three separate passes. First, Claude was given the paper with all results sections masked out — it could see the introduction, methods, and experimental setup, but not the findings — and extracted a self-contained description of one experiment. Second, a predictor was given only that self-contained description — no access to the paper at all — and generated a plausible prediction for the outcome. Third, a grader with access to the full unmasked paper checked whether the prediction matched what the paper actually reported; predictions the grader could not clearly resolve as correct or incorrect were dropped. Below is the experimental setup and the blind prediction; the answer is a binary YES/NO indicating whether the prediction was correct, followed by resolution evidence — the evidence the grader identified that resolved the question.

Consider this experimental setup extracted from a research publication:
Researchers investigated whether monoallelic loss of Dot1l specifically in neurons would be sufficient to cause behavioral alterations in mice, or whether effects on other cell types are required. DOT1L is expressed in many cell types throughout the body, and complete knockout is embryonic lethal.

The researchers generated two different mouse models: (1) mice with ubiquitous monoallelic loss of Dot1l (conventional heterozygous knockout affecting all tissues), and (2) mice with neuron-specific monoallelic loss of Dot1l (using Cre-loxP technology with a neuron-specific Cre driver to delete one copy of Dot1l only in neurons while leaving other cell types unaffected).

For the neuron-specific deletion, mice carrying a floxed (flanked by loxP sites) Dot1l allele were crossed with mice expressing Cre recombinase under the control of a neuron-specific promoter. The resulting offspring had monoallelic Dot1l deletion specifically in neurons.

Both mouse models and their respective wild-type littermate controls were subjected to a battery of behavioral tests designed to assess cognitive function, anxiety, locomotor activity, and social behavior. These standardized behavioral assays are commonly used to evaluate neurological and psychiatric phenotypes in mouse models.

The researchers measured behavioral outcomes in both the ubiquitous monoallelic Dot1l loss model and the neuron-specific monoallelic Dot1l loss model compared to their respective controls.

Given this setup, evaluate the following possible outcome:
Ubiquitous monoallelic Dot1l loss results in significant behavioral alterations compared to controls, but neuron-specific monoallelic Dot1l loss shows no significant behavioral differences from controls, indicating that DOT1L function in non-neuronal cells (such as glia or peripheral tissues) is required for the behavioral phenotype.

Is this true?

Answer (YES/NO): NO